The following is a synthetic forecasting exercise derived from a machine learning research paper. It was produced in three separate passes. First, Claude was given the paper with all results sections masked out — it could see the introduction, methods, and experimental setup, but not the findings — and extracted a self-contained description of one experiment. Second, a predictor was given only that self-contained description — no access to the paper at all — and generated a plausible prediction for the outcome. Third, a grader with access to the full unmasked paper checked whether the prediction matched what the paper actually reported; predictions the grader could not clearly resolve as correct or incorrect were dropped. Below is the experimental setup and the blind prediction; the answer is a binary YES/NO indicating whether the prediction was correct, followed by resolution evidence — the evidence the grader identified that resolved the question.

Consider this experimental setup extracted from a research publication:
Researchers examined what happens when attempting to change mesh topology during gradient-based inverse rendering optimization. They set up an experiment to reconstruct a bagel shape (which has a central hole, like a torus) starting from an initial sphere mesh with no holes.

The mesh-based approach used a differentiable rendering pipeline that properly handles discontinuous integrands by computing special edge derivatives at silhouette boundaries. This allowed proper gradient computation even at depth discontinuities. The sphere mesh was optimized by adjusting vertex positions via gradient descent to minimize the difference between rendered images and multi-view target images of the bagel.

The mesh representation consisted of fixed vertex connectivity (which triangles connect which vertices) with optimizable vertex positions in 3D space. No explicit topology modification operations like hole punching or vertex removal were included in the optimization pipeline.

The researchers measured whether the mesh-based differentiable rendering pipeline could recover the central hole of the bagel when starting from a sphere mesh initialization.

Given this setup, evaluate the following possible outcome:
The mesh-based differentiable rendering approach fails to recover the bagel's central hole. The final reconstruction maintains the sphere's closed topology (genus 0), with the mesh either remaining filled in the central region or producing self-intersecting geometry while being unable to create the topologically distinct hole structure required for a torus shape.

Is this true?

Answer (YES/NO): YES